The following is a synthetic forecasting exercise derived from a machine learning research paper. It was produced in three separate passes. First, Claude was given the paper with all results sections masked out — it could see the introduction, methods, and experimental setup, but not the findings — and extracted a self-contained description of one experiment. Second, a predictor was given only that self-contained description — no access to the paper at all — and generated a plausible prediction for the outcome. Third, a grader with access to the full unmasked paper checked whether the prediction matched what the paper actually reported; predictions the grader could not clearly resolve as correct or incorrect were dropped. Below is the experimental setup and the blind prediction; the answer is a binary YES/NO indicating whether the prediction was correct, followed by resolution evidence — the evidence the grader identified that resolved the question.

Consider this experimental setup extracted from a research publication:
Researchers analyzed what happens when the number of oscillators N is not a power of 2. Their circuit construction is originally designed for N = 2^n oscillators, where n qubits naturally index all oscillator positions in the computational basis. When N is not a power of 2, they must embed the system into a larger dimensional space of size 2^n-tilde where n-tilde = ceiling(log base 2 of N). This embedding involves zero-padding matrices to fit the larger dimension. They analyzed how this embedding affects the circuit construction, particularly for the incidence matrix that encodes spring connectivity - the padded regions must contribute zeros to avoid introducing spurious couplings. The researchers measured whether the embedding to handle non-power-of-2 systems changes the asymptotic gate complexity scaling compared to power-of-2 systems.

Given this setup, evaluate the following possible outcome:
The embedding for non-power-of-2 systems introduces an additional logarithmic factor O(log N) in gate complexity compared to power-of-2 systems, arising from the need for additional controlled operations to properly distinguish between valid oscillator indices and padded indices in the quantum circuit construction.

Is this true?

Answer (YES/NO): NO